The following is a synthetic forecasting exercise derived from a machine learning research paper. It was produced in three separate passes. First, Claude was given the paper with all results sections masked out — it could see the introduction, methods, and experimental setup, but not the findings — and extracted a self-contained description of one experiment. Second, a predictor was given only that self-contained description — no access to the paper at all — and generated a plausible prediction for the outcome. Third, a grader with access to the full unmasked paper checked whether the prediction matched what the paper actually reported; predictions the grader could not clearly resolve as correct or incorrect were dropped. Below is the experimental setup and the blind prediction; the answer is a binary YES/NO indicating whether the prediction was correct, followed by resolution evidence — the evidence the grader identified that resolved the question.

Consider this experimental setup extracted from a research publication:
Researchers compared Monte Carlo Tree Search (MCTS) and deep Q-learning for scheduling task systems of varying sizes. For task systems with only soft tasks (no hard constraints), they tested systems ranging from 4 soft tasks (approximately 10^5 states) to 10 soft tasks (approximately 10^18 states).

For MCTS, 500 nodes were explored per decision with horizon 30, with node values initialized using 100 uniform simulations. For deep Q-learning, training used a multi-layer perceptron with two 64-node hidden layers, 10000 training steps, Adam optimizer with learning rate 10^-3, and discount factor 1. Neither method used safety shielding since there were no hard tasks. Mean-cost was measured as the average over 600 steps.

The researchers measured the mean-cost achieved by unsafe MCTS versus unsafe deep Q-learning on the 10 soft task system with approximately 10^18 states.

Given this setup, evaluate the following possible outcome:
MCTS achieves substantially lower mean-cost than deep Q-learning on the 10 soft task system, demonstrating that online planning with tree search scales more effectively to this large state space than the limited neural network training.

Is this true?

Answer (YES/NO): YES